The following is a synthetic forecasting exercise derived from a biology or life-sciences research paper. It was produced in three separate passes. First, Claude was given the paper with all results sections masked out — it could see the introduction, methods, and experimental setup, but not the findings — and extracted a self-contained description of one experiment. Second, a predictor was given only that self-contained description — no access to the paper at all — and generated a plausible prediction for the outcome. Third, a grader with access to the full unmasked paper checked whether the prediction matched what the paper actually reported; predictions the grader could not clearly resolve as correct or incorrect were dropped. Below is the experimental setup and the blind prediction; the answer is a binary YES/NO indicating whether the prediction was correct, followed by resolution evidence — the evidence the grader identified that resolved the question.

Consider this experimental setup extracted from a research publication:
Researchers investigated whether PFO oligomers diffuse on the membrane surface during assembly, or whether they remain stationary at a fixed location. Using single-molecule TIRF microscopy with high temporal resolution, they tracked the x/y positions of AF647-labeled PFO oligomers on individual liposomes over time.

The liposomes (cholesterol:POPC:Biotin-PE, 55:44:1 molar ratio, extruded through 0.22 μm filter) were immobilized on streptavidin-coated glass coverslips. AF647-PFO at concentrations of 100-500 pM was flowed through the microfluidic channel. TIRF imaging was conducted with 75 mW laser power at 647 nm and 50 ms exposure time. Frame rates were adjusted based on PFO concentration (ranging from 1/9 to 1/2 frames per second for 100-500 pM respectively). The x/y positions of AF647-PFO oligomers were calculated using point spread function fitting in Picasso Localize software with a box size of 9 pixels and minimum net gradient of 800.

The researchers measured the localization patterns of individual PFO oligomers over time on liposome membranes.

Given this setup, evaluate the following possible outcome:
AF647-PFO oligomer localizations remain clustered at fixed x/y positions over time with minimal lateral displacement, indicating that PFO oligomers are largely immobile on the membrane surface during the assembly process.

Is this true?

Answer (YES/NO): NO